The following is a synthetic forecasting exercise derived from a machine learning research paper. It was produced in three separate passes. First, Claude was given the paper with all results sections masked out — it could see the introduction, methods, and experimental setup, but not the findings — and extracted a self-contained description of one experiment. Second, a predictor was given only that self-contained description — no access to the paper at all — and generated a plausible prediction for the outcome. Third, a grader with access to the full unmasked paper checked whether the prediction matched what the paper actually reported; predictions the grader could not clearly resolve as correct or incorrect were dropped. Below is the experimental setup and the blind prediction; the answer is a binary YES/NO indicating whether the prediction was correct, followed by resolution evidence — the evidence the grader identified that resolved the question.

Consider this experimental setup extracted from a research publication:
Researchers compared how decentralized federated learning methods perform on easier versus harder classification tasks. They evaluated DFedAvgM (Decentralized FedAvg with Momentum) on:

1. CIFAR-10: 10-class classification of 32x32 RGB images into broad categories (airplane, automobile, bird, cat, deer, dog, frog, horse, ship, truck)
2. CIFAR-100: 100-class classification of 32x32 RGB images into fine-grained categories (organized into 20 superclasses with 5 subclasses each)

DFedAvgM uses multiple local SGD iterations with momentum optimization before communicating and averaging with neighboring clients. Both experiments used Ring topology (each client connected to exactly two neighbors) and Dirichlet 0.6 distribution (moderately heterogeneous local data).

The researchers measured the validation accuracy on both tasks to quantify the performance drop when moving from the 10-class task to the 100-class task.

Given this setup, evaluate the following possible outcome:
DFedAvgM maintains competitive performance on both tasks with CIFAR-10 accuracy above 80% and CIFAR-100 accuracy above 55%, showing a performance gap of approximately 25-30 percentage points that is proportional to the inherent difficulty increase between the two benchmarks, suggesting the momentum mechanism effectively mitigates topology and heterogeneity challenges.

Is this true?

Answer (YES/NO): NO